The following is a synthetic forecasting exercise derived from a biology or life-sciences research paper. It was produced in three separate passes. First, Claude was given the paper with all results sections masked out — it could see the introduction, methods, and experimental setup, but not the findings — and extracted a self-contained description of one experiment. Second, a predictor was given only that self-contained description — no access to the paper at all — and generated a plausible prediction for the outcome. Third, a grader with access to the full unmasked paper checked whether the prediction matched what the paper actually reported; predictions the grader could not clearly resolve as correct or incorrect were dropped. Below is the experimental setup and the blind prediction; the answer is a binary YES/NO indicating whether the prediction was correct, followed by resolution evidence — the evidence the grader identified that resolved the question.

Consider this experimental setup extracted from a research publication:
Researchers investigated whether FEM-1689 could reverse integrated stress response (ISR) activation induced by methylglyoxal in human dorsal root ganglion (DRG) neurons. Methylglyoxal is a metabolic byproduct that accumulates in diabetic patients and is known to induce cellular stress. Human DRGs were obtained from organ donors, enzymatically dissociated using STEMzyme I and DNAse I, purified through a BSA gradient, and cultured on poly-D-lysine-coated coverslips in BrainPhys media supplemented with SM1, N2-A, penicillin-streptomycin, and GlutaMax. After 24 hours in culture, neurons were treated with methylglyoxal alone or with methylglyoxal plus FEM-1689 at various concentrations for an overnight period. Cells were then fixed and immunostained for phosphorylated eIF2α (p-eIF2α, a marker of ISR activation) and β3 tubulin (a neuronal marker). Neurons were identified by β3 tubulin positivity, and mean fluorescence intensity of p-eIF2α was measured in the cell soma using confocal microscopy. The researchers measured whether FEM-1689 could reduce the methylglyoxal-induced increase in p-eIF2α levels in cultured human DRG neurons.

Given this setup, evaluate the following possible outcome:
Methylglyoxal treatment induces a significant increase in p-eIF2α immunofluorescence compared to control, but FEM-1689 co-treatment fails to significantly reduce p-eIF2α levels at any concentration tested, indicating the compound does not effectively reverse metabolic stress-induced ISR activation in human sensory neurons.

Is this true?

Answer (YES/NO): NO